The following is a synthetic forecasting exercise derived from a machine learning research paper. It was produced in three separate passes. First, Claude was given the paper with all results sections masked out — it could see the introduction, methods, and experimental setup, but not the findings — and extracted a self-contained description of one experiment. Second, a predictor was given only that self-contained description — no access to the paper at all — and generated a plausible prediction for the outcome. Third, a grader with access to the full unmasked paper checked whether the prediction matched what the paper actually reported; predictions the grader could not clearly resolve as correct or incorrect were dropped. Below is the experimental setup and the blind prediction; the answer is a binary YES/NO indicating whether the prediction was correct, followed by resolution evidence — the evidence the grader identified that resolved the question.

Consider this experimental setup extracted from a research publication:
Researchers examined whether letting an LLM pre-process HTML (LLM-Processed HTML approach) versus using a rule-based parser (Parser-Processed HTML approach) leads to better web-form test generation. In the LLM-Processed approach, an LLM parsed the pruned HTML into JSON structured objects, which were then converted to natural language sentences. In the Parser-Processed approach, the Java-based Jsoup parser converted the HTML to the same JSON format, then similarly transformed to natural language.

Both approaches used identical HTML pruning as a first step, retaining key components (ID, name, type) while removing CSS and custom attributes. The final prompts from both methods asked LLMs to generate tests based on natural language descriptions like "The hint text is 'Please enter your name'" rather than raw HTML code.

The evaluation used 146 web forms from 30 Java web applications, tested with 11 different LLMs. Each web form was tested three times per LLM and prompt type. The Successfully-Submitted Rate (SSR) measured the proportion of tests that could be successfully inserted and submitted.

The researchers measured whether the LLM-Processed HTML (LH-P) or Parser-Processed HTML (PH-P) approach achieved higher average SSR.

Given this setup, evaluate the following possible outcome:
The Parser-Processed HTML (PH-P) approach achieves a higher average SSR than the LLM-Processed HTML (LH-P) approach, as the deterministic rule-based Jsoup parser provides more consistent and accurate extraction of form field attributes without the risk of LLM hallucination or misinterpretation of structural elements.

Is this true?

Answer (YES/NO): YES